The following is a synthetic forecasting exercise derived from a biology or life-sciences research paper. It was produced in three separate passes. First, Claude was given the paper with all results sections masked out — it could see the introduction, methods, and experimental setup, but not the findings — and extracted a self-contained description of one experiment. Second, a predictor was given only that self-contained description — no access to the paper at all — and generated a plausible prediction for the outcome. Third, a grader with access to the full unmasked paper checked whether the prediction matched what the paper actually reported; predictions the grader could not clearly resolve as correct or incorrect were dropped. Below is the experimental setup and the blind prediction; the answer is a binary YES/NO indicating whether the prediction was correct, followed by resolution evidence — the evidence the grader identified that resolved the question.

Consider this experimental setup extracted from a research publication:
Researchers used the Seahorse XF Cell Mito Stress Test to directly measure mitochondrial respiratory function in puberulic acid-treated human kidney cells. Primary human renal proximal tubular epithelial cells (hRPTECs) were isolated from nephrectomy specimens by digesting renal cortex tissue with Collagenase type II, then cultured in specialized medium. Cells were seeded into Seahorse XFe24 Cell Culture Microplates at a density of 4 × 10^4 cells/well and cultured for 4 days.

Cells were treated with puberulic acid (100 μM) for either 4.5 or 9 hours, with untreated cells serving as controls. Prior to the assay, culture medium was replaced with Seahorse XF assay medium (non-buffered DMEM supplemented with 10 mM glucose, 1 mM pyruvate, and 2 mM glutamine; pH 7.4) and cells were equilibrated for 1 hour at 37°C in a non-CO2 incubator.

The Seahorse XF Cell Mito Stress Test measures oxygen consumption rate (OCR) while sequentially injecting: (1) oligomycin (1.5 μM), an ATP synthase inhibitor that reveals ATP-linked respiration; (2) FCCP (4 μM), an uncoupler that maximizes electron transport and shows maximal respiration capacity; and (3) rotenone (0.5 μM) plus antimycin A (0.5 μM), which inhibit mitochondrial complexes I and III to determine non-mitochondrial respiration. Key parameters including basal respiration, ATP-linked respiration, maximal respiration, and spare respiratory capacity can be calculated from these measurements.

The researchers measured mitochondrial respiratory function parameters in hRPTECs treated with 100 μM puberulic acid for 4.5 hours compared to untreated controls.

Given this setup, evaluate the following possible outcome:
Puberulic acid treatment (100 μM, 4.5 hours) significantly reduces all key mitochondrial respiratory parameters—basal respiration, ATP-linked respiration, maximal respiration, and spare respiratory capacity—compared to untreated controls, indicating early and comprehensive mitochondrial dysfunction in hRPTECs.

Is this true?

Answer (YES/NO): NO